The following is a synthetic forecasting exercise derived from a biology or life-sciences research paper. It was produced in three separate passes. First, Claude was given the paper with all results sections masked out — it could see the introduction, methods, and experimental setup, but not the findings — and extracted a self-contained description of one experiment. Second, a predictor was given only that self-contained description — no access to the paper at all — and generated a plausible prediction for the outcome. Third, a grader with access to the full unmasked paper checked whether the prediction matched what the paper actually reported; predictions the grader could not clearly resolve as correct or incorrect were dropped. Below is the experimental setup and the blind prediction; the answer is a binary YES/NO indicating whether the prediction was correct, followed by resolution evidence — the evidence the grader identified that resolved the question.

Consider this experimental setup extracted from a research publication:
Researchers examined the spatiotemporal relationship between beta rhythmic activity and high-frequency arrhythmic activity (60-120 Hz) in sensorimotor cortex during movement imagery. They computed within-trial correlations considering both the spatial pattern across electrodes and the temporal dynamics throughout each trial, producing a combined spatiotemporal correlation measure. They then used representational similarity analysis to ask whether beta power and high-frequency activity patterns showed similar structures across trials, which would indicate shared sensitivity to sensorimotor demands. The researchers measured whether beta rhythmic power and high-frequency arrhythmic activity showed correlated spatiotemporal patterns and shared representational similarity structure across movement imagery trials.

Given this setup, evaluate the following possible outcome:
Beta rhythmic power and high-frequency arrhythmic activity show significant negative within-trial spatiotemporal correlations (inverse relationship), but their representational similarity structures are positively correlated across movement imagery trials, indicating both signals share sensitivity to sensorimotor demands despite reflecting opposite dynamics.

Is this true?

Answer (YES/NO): NO